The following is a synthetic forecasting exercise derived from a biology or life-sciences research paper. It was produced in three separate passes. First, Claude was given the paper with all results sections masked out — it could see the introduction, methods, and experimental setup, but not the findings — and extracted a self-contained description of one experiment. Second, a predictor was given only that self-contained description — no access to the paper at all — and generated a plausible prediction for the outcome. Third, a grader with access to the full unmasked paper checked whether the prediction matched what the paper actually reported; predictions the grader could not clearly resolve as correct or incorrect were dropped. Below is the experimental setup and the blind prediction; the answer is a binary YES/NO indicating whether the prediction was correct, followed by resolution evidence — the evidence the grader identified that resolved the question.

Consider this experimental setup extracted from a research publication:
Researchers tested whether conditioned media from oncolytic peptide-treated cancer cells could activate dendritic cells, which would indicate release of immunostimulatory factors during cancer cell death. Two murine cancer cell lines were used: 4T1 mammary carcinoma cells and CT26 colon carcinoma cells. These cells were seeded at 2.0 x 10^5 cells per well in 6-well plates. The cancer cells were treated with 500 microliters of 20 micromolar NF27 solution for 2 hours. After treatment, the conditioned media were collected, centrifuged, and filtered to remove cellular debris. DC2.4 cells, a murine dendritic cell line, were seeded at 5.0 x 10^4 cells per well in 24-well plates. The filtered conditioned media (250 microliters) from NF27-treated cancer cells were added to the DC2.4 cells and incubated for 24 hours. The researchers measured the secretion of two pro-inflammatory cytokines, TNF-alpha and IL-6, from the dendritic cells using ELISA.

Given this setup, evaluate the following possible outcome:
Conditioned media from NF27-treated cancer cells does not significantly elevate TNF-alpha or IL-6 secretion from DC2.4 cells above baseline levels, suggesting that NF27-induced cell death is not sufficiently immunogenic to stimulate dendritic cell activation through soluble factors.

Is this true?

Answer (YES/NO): NO